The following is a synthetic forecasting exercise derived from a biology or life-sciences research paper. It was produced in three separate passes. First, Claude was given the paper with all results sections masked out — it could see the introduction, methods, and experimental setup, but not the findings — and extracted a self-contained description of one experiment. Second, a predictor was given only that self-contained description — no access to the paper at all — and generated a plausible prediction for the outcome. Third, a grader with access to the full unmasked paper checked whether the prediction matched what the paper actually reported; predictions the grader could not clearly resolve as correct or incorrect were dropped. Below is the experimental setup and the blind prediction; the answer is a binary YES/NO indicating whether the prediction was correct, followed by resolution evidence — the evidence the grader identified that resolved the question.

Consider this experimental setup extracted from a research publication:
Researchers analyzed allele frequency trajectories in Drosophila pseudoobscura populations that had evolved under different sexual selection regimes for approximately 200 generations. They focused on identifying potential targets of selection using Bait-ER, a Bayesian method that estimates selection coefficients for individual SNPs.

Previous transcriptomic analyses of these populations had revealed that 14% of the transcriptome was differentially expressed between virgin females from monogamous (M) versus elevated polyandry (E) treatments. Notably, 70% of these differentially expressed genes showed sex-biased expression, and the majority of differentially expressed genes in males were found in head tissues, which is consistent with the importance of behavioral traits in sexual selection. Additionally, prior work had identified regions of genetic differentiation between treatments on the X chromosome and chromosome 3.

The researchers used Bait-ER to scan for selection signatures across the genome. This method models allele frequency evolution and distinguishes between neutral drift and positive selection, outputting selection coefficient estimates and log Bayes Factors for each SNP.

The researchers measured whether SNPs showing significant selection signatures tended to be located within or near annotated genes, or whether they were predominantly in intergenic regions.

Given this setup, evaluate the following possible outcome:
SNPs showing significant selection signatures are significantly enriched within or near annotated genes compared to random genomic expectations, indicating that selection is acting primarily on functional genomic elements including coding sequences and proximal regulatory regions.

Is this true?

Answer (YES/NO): NO